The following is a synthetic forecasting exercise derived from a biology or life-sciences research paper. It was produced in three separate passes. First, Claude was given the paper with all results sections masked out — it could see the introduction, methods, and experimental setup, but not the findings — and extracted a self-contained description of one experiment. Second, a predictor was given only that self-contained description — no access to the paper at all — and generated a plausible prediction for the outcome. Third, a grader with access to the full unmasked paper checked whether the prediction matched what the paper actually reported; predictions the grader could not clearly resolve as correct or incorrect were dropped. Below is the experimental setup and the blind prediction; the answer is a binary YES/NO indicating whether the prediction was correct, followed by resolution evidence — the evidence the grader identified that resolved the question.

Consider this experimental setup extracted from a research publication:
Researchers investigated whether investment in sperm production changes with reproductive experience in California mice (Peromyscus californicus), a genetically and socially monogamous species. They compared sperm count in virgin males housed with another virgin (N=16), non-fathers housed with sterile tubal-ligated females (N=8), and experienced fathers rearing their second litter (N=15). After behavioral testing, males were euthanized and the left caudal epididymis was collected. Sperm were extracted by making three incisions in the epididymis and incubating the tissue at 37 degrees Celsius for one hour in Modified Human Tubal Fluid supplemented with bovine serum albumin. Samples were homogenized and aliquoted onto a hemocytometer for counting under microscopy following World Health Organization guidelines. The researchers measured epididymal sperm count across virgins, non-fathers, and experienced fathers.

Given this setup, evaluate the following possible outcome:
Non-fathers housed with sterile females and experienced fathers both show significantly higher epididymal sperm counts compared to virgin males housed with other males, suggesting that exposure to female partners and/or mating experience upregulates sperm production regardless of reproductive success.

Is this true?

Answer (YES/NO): NO